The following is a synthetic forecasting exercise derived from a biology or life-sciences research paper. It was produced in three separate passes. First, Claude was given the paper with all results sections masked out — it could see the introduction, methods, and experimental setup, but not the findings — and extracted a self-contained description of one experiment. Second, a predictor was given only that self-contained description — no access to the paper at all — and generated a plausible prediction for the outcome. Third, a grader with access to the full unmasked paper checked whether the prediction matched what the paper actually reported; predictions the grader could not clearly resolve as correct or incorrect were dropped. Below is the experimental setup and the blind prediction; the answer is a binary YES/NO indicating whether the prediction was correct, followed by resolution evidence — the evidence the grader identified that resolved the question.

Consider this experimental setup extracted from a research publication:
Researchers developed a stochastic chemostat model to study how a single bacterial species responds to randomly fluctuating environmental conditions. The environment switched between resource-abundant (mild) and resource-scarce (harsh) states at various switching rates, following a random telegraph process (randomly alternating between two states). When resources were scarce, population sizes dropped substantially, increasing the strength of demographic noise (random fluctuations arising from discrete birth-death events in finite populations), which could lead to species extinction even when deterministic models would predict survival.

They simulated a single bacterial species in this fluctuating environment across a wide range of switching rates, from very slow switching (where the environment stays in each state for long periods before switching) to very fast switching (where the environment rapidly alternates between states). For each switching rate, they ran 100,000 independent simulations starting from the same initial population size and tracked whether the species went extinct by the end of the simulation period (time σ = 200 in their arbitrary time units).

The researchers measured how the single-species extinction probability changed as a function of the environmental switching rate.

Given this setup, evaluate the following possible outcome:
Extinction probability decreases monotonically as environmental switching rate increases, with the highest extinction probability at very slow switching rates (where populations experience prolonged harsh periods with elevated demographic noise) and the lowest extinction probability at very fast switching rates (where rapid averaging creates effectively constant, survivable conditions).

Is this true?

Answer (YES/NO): NO